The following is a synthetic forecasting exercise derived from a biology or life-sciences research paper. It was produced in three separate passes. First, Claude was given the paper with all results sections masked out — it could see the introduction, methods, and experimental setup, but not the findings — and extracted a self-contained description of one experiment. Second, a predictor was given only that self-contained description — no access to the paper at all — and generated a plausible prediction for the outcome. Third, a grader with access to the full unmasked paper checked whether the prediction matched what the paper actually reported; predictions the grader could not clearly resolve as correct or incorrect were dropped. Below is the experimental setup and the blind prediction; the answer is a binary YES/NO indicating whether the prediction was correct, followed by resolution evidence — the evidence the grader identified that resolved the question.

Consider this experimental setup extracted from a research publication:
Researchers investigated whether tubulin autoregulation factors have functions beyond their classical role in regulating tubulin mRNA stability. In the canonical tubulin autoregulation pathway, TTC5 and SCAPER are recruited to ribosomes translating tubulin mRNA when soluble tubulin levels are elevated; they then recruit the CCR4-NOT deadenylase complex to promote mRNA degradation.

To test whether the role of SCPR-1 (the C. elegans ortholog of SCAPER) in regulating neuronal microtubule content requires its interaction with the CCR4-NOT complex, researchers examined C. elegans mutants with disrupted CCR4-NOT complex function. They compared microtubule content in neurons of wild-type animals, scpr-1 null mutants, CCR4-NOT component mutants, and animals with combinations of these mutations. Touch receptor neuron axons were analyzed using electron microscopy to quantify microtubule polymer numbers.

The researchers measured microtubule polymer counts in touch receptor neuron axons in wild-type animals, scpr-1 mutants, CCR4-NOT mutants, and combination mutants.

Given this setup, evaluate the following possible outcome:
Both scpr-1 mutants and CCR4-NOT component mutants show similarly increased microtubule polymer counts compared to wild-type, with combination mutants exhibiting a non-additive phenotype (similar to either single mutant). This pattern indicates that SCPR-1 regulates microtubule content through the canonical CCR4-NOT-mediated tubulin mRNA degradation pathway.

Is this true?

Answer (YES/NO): NO